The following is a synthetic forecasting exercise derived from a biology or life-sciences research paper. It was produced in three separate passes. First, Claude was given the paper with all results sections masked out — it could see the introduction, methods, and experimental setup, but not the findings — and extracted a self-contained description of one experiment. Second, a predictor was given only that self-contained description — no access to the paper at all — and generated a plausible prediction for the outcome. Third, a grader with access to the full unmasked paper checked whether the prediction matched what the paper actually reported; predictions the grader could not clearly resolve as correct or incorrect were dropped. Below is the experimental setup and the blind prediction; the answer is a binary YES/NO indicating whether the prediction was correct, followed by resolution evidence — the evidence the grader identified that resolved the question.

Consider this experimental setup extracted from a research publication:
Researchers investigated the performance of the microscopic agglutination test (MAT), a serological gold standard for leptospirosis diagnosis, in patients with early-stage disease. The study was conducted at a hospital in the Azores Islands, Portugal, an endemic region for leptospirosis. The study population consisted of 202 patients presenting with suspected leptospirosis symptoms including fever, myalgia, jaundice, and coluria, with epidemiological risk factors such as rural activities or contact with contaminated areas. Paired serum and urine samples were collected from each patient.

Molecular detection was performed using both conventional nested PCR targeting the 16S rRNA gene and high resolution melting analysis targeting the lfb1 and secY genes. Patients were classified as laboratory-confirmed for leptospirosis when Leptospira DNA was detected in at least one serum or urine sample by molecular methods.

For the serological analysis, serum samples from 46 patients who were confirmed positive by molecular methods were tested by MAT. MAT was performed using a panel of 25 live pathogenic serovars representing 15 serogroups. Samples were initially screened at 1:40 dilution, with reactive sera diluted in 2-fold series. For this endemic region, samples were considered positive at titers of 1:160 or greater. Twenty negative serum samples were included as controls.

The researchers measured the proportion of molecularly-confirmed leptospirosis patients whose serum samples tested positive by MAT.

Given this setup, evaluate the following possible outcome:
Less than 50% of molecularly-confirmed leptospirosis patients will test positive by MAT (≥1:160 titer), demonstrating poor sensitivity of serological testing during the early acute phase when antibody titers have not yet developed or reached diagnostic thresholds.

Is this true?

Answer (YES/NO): YES